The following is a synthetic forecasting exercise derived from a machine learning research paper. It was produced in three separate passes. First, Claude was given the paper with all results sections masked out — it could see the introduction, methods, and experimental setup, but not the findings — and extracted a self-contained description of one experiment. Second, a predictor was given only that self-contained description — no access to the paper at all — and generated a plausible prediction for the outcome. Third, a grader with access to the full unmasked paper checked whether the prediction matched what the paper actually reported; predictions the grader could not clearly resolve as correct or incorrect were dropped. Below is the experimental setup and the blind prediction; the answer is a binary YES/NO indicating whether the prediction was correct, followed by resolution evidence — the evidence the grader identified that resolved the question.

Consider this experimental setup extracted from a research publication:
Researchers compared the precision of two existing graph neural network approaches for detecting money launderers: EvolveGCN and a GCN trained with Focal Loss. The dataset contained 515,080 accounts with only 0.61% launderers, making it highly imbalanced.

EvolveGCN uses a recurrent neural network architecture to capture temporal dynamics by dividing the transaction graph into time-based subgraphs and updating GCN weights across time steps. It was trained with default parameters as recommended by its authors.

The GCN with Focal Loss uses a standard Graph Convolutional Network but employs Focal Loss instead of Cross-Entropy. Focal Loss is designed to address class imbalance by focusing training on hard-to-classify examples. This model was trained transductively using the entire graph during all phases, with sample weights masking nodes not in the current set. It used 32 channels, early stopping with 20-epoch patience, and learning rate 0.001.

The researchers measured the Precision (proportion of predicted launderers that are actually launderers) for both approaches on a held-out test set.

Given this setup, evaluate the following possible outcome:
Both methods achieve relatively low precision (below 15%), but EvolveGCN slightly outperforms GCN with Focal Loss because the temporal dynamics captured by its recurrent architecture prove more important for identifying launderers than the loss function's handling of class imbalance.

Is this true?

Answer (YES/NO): NO